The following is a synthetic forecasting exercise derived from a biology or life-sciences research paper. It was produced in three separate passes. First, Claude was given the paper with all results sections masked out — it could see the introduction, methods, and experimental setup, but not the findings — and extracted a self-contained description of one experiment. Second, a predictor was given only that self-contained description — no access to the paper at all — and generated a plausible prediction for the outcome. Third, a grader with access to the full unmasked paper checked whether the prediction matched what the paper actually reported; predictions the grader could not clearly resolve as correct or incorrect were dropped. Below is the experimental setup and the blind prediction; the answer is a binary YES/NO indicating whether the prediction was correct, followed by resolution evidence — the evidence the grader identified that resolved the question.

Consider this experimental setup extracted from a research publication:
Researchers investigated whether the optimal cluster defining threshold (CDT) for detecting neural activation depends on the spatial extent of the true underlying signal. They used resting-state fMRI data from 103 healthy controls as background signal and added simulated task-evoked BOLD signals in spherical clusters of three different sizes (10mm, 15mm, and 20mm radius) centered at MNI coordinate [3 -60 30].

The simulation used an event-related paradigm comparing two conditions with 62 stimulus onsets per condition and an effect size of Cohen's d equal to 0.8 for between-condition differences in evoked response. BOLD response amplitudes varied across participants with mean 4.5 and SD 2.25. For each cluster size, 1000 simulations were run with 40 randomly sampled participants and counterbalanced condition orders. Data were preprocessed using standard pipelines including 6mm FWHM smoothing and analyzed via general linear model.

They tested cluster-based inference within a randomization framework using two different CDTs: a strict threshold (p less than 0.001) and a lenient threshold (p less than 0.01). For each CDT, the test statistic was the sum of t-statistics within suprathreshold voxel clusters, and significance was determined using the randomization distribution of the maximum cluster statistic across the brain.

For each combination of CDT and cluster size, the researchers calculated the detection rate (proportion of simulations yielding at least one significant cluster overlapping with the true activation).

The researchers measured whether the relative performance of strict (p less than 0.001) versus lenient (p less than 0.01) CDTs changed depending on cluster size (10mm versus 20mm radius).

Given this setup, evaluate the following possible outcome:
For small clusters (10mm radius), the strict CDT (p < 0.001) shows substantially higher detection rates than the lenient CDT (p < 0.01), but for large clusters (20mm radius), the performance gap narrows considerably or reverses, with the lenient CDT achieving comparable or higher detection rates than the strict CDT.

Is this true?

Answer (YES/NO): YES